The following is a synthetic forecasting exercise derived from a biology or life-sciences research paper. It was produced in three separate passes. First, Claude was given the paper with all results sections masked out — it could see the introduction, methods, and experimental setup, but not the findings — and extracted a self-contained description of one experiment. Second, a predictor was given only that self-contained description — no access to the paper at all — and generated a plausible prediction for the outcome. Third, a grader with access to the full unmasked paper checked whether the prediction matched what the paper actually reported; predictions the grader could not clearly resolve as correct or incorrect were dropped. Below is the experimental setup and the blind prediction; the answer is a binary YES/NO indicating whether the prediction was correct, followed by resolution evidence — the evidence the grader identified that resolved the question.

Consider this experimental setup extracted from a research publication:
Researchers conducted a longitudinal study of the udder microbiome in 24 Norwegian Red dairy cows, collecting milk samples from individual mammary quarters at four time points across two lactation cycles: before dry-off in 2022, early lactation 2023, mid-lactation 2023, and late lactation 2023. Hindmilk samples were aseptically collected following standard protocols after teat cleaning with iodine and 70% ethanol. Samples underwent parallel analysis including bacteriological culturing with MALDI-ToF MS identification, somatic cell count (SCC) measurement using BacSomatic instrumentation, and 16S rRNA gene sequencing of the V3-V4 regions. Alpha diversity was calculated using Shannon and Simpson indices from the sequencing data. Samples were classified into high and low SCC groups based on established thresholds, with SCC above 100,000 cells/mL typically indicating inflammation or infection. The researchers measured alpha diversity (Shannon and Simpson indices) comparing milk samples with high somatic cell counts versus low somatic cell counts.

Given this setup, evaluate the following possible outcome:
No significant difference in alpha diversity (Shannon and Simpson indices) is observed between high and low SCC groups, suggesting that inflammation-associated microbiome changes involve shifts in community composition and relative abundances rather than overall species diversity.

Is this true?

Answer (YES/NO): NO